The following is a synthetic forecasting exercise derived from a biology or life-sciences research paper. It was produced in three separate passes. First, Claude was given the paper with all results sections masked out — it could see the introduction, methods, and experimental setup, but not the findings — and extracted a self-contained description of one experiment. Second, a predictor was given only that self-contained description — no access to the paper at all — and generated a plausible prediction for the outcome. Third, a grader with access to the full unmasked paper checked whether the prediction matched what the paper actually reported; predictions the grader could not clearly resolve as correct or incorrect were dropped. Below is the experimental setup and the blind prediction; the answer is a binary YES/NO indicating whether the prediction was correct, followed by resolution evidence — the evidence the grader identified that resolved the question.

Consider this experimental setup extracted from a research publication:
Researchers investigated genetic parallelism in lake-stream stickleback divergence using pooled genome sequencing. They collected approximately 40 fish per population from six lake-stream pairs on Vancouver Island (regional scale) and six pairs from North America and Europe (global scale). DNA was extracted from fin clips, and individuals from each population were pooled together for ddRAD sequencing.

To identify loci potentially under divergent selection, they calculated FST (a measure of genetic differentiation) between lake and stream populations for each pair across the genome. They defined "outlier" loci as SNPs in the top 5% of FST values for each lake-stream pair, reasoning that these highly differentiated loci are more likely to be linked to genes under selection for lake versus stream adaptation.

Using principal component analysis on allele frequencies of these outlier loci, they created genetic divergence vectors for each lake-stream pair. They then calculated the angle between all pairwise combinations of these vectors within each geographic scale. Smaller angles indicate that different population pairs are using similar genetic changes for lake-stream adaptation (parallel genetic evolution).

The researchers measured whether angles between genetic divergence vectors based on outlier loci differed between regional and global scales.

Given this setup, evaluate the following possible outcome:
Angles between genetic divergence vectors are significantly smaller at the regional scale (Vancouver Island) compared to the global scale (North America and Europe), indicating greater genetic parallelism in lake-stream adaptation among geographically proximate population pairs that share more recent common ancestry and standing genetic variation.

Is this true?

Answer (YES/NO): YES